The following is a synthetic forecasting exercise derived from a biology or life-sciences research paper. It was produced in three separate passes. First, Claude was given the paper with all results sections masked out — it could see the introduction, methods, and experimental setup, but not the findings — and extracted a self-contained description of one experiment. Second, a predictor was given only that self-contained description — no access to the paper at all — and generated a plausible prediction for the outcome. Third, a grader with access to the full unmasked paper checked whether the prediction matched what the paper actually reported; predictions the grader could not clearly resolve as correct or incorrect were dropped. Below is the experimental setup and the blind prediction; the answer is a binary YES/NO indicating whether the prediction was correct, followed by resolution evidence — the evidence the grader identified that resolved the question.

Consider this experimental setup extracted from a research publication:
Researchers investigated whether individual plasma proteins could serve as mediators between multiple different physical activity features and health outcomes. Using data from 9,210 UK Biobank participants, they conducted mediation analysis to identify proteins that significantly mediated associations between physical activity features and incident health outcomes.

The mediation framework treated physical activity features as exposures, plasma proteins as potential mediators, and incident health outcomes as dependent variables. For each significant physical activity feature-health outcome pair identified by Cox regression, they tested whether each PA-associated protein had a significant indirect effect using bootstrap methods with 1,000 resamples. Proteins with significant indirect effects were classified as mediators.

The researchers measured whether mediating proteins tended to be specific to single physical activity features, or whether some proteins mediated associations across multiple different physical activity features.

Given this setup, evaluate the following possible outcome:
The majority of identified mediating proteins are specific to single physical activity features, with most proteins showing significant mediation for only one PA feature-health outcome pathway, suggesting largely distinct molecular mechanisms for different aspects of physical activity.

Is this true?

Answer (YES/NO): NO